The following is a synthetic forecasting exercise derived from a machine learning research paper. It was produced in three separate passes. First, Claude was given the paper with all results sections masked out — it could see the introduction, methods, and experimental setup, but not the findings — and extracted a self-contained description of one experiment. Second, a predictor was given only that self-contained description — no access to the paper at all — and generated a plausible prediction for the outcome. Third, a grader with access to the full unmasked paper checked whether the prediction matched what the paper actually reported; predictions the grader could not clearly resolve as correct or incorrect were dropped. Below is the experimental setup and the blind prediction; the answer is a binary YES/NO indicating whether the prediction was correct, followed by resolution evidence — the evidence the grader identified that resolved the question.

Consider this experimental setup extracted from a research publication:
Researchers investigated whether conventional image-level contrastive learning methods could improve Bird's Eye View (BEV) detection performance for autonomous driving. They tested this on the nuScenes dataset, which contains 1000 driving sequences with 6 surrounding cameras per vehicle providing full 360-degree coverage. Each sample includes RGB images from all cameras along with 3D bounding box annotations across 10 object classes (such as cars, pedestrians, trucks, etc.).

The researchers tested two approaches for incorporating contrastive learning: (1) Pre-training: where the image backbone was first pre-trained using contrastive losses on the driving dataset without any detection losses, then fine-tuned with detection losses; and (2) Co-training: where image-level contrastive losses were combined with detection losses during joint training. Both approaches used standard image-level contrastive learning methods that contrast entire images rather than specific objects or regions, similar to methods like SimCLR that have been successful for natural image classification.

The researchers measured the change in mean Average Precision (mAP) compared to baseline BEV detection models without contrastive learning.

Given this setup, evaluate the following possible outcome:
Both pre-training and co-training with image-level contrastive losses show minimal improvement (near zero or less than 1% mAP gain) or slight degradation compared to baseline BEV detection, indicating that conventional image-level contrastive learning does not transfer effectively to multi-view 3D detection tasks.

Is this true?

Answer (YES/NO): NO